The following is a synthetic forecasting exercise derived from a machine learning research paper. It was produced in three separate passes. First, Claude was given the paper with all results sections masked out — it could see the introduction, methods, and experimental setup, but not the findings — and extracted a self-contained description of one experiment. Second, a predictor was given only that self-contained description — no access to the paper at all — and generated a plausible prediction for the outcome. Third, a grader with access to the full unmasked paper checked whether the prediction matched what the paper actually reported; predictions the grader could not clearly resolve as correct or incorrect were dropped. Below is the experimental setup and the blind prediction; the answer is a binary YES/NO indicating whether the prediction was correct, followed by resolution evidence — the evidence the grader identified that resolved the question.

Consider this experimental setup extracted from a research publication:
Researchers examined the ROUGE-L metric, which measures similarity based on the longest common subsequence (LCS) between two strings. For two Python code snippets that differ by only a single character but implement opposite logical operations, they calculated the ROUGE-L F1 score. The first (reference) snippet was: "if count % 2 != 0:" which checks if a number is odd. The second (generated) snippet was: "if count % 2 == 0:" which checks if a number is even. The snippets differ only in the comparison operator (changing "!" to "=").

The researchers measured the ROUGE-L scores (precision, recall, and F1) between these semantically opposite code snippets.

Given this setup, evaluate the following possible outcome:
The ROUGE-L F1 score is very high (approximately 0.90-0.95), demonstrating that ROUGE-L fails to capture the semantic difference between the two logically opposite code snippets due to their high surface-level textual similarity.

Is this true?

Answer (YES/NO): NO